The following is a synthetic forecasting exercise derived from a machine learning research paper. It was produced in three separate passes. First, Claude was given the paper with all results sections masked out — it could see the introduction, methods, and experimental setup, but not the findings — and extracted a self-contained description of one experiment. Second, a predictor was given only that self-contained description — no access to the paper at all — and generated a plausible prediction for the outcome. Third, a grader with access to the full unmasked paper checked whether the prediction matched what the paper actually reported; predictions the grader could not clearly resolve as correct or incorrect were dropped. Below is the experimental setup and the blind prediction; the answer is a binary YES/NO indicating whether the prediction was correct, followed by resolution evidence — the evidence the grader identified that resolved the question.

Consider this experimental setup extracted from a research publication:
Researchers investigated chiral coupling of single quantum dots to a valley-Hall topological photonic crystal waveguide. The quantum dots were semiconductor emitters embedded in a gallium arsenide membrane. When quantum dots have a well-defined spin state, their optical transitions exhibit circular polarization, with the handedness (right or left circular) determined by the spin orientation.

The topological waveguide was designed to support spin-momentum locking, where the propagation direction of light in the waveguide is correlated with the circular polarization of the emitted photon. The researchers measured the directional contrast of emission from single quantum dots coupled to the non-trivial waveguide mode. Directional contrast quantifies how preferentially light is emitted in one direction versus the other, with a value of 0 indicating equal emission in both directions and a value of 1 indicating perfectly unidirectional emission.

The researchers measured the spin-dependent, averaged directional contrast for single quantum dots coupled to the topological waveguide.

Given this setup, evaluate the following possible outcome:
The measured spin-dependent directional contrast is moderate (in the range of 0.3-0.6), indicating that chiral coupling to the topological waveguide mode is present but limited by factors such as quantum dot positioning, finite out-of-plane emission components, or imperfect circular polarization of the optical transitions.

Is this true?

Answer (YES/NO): NO